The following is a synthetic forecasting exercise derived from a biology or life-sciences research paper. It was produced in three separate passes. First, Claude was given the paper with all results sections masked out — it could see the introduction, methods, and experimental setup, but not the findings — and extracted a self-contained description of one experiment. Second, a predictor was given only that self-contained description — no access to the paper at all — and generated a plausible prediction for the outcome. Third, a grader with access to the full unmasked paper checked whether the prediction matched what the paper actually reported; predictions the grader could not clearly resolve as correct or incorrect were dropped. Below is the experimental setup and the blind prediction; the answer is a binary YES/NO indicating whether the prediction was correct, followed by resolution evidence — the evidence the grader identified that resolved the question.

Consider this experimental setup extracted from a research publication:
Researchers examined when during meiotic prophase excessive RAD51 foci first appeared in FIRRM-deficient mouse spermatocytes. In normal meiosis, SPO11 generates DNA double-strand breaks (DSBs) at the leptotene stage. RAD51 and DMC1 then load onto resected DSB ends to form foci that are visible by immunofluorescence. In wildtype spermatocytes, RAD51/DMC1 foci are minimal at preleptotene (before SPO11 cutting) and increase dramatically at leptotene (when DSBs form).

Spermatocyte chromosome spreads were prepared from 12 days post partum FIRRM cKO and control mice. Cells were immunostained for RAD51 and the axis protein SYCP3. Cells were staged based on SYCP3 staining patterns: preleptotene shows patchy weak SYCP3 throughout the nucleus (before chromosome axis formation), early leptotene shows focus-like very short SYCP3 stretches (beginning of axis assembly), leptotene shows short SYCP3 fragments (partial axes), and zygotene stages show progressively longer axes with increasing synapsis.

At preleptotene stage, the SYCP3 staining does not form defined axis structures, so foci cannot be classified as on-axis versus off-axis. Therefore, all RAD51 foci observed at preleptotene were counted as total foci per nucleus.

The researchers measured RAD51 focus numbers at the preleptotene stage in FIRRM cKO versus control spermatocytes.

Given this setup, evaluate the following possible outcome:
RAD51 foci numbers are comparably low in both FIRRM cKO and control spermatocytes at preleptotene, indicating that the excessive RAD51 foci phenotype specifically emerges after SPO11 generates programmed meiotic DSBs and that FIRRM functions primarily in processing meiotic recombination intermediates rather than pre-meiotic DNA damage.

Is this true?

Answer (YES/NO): NO